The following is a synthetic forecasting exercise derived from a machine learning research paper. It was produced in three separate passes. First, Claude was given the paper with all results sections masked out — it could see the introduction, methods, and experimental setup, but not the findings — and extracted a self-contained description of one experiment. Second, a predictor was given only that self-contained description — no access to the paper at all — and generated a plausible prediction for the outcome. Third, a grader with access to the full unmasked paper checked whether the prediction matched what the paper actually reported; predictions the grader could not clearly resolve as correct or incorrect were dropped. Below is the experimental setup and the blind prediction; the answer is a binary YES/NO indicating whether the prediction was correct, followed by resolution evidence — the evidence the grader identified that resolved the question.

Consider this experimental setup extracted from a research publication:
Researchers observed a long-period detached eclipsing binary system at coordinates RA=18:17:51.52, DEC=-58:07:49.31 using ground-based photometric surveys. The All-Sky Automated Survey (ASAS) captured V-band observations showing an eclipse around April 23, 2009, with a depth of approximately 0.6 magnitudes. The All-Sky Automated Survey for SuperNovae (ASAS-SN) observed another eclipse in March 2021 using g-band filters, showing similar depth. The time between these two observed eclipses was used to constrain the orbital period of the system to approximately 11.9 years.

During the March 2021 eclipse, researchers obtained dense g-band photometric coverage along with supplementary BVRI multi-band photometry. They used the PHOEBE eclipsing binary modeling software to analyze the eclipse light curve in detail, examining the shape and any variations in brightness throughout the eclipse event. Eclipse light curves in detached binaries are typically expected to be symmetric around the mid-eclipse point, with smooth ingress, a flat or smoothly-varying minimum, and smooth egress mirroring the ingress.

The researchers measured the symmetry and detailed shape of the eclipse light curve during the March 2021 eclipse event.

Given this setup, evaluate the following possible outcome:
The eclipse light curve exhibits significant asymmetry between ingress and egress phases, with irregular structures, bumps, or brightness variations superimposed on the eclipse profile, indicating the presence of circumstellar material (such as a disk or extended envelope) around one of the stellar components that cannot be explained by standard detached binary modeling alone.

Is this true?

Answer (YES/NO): NO